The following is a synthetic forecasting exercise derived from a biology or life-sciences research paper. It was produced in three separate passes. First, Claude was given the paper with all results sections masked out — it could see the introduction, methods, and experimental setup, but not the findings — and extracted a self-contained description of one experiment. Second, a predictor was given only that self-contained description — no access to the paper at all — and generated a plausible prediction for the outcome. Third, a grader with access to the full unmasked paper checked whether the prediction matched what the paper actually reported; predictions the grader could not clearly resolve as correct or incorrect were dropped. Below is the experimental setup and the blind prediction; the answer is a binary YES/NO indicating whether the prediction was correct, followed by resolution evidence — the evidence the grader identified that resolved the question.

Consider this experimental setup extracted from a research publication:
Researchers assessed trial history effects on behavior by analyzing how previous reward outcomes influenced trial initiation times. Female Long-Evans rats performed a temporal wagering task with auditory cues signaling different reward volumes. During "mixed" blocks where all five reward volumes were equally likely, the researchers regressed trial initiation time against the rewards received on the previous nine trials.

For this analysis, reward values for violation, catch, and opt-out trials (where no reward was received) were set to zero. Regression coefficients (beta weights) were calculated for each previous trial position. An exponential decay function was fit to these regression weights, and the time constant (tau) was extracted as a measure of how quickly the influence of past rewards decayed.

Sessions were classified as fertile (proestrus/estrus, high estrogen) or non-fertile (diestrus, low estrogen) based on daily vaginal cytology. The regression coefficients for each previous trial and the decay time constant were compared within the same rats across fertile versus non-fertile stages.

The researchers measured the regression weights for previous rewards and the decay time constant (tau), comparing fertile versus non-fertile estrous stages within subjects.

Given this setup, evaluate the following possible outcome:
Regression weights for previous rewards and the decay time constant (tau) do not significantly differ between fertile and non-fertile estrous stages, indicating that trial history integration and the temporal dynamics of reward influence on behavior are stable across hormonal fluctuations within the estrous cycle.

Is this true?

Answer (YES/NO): NO